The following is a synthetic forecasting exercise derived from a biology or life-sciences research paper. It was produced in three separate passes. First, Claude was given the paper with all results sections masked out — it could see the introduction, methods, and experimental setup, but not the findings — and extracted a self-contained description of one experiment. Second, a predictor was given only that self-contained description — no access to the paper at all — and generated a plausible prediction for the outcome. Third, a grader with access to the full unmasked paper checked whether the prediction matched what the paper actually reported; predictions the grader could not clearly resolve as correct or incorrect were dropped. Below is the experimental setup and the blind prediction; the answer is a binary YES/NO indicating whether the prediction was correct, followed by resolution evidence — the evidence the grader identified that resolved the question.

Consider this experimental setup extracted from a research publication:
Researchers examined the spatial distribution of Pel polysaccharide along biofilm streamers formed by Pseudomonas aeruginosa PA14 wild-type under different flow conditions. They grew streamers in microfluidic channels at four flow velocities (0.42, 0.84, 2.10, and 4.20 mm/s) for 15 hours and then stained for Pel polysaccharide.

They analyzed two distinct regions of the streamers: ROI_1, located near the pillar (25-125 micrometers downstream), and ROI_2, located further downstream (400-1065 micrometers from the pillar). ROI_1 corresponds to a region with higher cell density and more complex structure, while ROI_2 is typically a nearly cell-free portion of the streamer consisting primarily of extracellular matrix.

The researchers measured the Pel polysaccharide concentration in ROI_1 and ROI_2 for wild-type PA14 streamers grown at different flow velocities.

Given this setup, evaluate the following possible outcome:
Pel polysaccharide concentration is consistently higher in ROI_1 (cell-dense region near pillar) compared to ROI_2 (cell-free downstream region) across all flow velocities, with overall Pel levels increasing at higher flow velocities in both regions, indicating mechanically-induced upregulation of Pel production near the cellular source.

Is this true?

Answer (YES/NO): NO